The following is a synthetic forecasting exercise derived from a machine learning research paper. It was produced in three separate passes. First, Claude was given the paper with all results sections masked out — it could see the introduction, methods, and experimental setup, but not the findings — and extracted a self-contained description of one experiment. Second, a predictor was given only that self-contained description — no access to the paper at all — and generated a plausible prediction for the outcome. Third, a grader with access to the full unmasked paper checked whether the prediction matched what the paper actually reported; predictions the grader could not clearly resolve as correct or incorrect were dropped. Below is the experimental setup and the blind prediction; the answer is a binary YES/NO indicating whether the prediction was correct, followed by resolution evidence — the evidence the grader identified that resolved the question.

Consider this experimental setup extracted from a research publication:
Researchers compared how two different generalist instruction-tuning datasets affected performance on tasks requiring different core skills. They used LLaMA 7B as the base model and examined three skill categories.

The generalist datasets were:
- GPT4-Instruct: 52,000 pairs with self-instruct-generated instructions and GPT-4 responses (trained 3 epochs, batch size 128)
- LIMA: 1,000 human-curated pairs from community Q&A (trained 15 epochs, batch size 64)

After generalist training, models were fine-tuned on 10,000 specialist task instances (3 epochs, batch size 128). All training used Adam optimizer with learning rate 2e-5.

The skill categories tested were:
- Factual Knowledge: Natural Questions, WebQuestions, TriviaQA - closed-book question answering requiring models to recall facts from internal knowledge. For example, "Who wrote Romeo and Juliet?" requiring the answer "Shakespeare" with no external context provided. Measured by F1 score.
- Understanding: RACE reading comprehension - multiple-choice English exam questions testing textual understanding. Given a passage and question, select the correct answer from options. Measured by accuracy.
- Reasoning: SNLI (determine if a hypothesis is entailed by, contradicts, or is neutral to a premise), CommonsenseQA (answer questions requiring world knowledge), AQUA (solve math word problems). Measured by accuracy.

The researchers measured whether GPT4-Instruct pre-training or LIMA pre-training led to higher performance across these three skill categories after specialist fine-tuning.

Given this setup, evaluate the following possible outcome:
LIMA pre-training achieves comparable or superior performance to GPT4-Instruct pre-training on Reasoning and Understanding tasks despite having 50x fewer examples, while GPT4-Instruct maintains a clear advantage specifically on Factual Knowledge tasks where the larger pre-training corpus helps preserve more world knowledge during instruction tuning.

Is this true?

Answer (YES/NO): NO